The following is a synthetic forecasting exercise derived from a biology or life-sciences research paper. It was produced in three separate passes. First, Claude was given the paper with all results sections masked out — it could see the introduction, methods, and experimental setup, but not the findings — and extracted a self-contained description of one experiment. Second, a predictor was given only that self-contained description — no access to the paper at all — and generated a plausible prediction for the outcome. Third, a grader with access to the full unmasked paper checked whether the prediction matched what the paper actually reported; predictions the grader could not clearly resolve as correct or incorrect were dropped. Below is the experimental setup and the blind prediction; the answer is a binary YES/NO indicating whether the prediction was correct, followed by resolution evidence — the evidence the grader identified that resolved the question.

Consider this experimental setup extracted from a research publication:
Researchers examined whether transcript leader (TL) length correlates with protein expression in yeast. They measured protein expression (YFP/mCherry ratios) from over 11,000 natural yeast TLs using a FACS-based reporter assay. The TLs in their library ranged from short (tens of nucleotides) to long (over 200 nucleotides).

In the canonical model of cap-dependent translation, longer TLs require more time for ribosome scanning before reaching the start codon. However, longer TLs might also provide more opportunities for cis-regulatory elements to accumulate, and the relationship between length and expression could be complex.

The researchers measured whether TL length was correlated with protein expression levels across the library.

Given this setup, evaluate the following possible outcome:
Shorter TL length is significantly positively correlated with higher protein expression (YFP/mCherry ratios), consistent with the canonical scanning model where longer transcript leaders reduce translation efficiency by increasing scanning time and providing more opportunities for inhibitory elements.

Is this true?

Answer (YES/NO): YES